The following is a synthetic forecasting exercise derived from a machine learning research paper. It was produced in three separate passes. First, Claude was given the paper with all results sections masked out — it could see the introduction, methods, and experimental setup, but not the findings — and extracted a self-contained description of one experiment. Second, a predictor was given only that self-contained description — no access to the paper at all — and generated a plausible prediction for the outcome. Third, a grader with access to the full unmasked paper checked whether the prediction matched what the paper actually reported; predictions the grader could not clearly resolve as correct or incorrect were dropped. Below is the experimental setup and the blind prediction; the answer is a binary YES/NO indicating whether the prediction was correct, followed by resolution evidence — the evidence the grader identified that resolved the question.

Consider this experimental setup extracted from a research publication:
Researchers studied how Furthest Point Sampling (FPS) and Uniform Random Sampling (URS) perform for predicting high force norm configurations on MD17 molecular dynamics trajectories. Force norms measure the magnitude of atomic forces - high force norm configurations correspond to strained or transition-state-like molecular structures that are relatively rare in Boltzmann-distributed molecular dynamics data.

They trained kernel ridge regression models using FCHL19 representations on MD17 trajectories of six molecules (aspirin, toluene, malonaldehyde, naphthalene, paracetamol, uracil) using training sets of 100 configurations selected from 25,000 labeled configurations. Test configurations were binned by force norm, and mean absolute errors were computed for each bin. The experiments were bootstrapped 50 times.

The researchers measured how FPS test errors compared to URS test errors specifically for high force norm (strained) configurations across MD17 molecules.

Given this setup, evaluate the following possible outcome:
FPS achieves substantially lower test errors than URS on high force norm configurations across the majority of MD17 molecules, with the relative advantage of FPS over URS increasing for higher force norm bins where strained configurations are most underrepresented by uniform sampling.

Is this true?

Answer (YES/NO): NO